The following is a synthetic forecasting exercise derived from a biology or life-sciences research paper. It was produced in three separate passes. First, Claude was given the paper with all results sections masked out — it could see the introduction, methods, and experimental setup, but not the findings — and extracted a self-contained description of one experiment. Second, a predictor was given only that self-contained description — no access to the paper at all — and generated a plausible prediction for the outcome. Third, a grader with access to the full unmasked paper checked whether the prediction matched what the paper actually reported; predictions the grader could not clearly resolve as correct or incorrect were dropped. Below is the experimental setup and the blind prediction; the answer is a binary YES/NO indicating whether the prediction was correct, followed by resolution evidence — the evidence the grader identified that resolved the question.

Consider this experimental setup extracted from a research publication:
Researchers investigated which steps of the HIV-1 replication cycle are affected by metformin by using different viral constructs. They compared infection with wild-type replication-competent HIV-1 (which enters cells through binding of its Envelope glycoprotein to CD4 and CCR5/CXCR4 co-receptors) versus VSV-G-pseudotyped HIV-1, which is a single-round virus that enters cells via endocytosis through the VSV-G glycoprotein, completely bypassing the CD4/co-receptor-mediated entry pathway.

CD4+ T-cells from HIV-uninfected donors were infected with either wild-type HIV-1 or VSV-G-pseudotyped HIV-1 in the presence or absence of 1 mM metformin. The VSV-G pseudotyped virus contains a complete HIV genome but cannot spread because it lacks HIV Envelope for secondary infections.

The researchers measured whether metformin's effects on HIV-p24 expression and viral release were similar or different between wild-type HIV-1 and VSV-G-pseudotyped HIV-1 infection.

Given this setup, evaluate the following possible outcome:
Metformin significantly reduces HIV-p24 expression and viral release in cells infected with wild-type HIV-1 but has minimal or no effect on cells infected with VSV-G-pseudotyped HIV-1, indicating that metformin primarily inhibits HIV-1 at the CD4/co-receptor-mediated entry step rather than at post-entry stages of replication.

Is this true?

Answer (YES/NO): NO